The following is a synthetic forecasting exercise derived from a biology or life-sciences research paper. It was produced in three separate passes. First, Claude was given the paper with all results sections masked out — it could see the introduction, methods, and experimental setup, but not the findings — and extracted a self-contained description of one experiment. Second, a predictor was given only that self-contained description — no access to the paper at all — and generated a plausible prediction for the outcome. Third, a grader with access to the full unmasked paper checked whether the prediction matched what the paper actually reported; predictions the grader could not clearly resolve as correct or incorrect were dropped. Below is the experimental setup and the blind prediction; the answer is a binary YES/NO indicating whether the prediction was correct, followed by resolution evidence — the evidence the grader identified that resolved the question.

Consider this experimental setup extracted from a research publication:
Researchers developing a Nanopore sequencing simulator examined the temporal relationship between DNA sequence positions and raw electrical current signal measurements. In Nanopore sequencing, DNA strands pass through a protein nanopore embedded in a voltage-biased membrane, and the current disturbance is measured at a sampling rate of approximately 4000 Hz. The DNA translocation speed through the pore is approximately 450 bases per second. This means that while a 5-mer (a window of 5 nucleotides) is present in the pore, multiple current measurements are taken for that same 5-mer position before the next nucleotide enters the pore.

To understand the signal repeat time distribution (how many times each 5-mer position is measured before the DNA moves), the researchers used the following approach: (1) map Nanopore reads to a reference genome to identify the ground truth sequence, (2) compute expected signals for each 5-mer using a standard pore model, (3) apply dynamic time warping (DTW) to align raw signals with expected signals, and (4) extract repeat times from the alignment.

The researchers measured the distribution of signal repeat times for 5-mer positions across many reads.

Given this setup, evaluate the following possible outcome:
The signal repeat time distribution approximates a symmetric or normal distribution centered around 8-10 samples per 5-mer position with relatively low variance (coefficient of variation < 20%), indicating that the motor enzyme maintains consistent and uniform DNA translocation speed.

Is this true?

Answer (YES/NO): NO